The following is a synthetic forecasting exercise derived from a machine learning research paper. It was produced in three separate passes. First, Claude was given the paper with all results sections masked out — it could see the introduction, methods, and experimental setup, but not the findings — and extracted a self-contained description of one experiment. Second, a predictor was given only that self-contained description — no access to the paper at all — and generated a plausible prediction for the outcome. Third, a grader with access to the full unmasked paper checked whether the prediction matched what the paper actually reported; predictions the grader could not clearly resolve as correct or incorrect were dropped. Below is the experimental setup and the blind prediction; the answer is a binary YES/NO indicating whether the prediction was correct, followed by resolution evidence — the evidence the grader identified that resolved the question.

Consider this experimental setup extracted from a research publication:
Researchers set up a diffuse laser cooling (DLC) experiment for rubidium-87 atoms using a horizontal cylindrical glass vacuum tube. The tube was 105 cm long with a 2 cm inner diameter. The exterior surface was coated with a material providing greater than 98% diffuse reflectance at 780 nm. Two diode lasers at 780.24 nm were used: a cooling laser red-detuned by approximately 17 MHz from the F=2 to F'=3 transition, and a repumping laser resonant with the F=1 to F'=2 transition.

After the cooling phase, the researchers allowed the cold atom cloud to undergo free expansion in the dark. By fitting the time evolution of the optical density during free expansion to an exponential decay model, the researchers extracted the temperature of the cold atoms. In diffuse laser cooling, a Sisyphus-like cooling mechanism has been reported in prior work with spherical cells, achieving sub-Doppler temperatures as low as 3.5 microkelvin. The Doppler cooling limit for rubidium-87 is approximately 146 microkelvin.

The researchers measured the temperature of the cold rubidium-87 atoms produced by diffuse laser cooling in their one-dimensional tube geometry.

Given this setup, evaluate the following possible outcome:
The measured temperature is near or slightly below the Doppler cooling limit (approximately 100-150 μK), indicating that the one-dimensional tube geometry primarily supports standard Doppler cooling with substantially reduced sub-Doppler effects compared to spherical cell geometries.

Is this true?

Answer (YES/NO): NO